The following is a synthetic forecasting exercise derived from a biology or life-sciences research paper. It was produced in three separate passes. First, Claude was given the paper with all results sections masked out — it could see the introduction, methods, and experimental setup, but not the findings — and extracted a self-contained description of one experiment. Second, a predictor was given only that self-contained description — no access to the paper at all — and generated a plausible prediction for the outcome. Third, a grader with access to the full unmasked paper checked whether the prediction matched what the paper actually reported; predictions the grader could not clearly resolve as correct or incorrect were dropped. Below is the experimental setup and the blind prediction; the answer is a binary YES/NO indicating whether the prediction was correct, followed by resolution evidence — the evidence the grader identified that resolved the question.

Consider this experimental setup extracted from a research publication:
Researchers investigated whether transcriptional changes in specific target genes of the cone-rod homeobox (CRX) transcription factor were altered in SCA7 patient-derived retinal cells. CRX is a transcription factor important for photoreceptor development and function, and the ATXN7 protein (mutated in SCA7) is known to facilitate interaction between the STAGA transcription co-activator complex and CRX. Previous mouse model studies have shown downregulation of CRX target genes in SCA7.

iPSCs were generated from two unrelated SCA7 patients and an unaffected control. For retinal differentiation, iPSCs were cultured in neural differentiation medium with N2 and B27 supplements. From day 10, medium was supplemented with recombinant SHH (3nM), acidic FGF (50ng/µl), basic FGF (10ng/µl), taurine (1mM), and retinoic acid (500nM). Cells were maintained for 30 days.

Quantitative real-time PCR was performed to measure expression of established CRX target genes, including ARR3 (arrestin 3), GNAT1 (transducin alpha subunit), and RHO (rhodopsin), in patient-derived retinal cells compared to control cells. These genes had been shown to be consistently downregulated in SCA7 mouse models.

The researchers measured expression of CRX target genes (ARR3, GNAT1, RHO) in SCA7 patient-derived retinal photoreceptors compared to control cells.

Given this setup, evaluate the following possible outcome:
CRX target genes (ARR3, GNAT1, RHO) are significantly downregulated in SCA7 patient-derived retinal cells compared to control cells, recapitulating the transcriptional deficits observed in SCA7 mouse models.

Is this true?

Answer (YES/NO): NO